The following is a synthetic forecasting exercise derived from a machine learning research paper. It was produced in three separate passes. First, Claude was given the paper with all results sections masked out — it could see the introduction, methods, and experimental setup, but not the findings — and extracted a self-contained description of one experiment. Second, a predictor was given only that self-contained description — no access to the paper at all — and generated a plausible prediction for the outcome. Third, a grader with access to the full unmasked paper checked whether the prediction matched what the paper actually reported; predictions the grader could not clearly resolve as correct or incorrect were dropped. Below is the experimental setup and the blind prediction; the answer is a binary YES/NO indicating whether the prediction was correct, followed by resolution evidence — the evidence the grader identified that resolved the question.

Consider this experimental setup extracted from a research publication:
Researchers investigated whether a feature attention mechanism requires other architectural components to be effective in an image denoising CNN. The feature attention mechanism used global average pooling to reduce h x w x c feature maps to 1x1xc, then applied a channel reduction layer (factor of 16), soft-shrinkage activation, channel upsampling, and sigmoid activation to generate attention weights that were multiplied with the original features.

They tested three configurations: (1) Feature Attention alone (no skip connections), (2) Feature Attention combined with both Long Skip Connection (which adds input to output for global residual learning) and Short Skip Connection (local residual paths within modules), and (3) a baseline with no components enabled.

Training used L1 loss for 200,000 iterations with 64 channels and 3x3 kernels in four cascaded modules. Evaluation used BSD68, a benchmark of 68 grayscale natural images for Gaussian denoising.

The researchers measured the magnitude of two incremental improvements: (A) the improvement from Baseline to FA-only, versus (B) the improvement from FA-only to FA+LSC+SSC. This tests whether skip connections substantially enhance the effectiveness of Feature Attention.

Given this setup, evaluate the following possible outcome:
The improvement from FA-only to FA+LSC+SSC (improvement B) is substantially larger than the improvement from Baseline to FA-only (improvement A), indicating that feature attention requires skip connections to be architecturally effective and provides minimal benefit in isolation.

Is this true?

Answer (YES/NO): YES